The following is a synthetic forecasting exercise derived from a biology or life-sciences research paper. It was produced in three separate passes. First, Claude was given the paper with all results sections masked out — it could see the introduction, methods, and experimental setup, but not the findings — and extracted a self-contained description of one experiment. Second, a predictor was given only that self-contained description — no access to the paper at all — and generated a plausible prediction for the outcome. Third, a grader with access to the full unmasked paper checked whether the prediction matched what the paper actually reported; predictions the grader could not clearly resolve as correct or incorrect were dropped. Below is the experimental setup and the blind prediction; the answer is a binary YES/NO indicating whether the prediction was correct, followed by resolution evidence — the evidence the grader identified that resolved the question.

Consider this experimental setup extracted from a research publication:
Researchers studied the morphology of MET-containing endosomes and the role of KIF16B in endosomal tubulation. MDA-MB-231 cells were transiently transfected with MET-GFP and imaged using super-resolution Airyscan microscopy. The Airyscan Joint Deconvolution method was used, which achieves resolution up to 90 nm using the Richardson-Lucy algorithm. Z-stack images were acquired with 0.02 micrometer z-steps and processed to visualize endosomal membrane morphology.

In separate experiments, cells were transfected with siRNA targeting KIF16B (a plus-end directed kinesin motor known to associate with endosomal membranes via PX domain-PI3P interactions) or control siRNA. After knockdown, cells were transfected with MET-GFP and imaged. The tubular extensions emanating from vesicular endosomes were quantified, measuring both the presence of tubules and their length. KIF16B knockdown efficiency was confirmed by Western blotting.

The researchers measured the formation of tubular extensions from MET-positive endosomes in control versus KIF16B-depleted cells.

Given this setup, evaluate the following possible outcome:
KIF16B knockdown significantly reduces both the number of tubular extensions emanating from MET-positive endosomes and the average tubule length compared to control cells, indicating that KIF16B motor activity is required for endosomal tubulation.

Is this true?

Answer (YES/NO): NO